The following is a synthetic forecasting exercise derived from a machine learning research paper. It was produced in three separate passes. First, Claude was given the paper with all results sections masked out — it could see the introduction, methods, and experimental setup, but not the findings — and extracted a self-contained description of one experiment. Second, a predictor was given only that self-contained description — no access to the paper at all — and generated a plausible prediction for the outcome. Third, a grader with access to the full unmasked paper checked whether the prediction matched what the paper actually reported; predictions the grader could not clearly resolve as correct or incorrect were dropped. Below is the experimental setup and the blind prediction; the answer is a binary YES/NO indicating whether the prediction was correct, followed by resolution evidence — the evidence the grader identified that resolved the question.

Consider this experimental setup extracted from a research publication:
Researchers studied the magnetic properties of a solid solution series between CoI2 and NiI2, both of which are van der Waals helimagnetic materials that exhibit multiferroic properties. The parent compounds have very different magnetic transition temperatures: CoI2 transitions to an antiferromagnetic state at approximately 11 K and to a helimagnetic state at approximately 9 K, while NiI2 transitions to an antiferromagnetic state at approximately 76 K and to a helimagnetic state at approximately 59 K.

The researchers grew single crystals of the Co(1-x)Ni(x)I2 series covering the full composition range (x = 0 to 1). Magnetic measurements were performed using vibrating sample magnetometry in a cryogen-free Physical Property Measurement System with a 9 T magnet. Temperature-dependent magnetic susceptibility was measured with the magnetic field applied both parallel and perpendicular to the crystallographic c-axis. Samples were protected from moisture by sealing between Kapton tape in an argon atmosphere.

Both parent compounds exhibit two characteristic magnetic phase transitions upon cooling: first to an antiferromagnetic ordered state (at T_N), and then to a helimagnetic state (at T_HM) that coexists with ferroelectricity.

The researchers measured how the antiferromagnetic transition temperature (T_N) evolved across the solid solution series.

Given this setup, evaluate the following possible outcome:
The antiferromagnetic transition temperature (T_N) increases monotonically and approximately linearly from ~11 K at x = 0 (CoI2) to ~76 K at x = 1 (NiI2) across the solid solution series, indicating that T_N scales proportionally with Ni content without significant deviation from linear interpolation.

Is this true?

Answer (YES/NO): NO